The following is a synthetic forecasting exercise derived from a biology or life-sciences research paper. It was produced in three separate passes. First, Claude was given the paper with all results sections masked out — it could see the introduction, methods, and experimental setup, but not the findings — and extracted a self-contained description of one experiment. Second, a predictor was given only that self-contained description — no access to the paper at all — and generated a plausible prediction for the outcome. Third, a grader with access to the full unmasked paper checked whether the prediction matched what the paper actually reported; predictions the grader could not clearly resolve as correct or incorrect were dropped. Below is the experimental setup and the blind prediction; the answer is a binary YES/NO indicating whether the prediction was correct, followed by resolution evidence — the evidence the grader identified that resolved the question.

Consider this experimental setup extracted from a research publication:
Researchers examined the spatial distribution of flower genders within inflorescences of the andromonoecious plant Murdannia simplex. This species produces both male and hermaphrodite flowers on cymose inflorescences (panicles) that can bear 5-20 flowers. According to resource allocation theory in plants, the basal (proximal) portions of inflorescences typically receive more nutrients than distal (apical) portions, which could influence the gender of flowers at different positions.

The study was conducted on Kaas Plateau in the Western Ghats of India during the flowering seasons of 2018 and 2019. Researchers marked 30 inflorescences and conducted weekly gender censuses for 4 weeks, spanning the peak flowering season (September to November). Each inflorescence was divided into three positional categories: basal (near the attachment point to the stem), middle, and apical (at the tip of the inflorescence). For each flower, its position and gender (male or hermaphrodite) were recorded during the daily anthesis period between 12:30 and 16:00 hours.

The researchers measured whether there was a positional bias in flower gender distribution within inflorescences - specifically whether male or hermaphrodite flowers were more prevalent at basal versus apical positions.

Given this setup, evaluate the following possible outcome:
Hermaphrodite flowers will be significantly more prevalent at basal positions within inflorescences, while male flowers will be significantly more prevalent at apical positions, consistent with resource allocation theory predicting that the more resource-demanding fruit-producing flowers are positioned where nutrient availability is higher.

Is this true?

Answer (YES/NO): NO